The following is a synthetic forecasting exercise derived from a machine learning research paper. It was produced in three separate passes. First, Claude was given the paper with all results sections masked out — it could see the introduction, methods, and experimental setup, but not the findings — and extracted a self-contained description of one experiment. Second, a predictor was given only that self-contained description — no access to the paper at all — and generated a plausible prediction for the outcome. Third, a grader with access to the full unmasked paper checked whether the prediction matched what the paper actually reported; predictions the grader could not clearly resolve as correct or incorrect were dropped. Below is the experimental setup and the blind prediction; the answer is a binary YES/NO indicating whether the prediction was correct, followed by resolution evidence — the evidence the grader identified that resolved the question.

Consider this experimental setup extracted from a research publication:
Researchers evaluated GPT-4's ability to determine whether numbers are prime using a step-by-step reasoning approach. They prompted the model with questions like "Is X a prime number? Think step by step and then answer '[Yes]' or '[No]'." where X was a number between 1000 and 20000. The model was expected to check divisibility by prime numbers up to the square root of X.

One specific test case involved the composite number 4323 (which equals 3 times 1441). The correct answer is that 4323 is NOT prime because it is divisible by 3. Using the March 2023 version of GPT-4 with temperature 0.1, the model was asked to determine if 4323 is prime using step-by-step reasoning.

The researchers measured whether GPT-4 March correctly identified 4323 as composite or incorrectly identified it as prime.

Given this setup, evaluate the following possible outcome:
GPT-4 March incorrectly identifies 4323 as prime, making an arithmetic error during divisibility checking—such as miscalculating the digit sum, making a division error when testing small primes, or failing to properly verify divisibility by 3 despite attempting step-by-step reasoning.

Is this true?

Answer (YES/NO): YES